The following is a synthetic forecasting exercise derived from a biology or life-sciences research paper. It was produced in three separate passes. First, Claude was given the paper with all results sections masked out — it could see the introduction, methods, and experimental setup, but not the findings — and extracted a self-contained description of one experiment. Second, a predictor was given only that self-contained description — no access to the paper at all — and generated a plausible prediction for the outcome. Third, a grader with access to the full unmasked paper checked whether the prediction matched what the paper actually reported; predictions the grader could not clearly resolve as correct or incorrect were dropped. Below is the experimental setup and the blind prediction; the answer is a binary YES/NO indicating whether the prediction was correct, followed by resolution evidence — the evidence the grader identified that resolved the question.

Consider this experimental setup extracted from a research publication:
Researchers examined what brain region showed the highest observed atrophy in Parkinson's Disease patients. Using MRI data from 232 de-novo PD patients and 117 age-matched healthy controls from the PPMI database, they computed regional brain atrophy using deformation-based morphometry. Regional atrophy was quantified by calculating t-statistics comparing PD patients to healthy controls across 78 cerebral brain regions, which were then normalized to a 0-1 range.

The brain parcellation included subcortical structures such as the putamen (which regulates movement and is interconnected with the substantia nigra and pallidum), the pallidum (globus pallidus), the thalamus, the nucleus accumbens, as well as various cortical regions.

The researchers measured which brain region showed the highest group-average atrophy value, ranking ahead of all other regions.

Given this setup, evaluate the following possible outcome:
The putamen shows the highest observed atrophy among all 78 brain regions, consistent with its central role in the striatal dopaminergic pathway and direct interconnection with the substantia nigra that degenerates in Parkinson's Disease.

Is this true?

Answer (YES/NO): YES